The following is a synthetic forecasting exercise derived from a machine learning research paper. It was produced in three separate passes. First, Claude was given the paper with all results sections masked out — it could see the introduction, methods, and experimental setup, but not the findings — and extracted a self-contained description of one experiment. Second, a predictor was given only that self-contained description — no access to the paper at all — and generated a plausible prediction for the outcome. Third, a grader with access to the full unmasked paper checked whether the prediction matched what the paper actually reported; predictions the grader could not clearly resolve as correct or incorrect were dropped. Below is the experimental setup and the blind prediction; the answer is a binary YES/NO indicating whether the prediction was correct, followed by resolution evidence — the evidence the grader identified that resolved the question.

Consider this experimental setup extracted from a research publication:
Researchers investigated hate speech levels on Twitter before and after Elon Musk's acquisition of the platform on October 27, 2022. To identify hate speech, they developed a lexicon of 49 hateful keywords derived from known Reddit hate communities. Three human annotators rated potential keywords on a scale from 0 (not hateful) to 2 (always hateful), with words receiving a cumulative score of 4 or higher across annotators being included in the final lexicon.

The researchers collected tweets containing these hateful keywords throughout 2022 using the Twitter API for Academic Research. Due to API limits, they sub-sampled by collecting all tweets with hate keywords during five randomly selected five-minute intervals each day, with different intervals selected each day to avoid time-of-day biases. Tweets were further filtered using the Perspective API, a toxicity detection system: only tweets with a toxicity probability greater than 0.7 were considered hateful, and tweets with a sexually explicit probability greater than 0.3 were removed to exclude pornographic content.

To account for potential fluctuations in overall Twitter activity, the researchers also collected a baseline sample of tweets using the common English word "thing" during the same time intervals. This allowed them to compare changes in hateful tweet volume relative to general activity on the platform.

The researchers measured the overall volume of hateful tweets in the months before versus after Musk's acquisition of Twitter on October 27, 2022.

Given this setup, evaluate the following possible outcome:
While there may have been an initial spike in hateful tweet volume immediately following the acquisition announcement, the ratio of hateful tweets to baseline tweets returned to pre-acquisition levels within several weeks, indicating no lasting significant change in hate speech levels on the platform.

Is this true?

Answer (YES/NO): NO